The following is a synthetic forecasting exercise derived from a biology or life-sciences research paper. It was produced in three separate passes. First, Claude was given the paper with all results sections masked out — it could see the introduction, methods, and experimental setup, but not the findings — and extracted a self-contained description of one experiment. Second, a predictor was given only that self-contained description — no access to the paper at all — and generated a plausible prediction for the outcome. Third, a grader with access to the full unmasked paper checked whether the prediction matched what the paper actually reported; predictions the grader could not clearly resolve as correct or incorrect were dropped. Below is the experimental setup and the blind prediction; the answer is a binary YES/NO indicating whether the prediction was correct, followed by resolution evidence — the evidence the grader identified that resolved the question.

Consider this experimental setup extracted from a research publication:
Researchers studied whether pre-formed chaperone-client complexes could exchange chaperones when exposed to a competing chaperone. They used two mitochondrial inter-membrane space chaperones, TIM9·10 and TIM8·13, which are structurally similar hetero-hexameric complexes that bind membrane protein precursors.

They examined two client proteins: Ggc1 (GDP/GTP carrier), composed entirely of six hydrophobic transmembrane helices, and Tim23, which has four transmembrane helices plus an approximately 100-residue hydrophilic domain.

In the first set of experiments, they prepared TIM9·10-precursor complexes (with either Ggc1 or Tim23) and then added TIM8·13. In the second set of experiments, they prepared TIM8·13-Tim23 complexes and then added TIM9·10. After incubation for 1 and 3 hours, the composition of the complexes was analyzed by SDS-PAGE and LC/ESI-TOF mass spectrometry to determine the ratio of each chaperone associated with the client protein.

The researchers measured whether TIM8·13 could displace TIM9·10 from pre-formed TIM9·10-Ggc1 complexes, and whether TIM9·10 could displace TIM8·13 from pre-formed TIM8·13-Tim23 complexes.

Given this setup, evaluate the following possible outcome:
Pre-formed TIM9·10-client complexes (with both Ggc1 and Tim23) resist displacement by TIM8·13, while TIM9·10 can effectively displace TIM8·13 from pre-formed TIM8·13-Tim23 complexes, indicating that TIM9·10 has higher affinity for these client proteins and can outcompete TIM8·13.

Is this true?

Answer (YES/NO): NO